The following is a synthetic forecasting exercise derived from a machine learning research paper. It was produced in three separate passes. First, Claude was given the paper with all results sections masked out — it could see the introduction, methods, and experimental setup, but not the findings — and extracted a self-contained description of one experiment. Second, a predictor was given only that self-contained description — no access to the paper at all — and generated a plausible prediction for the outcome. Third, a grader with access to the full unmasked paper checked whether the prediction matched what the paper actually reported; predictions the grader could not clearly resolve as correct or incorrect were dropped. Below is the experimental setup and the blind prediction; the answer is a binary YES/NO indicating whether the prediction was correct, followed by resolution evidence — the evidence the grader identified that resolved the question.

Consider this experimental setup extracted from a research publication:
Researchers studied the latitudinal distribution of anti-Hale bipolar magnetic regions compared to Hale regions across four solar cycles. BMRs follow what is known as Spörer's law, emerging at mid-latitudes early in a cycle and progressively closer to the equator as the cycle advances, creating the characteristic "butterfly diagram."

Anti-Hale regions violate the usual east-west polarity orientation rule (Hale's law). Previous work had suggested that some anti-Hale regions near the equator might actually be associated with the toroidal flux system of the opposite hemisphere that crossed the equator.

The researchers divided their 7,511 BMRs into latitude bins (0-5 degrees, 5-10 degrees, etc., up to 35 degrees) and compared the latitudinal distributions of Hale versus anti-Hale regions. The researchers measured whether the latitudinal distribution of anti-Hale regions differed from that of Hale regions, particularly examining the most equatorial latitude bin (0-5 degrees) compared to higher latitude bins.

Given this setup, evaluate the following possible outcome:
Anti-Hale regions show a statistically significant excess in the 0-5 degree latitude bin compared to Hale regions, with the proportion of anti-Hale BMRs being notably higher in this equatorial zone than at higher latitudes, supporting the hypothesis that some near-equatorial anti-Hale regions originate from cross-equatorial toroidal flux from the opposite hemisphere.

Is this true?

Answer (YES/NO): YES